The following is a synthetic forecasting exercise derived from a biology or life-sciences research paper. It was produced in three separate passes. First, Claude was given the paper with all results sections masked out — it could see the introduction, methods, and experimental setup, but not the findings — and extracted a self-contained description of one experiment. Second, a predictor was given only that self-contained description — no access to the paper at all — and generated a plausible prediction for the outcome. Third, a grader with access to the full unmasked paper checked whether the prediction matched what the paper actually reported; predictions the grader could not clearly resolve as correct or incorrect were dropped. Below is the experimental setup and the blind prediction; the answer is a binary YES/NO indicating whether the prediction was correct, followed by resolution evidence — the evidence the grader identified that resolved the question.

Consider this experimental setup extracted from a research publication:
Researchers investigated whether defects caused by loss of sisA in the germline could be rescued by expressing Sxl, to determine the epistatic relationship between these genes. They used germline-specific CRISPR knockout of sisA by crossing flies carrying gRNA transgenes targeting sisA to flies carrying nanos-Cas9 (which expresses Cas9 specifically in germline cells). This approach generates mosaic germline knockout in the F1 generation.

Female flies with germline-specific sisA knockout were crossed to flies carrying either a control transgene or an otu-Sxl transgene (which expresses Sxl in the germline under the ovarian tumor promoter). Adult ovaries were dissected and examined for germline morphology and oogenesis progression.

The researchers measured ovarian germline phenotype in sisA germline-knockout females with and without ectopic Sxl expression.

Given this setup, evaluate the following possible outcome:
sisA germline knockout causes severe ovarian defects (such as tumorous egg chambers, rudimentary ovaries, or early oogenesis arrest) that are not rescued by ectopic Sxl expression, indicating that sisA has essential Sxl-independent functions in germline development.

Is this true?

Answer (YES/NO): NO